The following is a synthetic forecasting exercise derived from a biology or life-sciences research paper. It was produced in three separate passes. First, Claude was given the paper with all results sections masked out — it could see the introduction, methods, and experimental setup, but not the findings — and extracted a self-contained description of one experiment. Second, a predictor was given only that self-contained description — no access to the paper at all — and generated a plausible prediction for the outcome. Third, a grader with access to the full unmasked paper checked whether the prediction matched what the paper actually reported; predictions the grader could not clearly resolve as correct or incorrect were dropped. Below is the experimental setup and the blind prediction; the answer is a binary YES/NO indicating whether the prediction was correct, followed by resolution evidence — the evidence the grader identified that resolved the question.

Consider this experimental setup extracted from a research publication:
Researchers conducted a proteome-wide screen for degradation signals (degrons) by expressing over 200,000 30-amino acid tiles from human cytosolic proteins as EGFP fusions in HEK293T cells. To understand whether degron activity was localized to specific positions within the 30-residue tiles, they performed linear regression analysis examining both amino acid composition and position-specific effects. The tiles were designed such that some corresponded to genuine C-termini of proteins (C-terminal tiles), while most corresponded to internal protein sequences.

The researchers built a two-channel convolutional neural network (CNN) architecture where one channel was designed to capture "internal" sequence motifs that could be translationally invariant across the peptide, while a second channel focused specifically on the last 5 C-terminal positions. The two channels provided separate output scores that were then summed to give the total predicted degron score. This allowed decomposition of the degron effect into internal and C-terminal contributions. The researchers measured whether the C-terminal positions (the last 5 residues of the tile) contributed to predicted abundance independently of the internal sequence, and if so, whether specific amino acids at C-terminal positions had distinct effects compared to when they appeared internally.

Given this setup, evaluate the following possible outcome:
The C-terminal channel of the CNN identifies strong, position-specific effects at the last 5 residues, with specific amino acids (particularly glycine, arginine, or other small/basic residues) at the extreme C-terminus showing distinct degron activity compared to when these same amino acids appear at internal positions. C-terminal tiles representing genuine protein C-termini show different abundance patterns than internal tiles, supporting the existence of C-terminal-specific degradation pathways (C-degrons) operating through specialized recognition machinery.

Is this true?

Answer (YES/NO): NO